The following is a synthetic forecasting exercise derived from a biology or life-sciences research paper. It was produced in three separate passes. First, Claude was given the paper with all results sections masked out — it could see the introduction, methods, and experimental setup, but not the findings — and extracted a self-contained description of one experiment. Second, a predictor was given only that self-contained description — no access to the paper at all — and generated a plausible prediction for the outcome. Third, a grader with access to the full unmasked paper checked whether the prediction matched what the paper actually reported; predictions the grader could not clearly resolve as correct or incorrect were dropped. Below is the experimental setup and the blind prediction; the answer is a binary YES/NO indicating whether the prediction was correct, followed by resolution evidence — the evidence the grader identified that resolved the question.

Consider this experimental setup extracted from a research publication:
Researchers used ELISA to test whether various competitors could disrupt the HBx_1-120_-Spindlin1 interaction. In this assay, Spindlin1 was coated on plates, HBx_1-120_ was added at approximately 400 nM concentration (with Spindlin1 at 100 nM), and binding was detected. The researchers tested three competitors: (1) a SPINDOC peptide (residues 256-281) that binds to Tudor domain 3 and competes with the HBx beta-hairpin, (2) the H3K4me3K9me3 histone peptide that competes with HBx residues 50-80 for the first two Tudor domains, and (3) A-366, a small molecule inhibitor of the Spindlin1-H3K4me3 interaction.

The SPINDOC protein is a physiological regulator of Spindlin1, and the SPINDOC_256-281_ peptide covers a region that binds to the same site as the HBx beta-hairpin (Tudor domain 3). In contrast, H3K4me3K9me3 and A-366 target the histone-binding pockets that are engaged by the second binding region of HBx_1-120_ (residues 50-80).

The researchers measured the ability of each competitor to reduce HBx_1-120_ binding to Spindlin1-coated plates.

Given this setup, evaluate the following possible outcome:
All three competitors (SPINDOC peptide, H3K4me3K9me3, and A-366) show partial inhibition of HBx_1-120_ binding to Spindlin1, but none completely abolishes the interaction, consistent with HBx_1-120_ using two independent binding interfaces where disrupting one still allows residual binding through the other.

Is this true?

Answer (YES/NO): NO